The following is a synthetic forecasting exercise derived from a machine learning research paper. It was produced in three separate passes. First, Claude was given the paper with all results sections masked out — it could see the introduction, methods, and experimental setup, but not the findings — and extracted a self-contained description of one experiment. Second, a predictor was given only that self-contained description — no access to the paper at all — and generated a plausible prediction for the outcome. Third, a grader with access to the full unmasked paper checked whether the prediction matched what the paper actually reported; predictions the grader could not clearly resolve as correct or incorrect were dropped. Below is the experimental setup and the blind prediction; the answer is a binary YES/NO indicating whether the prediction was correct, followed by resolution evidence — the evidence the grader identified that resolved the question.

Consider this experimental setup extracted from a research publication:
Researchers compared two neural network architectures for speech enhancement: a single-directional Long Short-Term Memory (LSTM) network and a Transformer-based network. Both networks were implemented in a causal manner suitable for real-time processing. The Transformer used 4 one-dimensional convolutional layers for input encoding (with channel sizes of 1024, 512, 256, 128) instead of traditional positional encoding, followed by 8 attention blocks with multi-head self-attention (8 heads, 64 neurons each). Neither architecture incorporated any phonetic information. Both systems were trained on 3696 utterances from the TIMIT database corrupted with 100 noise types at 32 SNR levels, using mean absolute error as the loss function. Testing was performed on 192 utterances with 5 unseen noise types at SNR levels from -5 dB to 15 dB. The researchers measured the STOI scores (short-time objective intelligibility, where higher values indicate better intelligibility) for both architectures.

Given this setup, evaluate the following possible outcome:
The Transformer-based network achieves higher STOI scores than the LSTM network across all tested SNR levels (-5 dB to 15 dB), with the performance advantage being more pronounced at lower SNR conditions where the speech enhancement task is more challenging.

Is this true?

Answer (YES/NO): YES